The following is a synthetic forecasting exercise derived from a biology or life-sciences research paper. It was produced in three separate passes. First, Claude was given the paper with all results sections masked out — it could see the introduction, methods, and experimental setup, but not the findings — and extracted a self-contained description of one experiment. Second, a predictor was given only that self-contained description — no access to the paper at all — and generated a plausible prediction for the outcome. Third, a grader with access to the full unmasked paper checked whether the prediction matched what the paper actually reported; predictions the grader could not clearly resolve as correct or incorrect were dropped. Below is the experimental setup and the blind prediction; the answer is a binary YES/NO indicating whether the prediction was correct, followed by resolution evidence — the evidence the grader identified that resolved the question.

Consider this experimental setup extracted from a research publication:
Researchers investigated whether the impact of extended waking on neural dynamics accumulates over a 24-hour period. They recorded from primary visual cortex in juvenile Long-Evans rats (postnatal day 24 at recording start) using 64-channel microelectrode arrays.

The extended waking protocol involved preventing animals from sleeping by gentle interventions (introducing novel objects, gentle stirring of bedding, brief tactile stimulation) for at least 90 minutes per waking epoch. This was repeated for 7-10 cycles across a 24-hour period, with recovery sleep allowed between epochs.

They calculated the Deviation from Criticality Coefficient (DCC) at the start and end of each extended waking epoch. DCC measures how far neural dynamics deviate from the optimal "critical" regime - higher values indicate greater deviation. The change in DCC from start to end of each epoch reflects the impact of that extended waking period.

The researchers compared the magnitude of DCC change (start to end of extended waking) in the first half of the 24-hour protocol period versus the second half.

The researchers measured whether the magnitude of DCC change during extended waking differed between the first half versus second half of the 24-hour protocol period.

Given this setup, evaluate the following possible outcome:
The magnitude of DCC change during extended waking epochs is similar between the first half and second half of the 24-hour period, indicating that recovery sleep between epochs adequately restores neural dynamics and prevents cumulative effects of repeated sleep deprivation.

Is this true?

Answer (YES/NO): YES